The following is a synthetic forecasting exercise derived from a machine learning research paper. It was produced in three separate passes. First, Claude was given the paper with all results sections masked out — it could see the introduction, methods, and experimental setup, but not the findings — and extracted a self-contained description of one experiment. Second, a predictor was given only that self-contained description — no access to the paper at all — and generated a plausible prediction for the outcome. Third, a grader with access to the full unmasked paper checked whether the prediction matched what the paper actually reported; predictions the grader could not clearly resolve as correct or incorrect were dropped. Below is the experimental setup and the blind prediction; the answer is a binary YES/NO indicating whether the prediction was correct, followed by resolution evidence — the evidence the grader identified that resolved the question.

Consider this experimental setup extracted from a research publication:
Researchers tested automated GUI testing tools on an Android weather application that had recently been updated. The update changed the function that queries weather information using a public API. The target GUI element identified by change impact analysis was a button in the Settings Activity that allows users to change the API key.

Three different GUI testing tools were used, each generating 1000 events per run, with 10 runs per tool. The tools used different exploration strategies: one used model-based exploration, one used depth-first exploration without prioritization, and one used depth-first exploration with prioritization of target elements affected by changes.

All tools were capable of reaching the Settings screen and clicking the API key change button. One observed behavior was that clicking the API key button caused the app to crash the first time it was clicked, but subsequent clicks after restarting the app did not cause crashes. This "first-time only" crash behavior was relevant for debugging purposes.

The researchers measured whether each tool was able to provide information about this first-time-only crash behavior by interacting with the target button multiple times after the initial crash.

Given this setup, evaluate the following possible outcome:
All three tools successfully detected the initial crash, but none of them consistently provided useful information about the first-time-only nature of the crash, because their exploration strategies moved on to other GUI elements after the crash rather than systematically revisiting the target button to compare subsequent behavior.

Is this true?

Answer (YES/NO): NO